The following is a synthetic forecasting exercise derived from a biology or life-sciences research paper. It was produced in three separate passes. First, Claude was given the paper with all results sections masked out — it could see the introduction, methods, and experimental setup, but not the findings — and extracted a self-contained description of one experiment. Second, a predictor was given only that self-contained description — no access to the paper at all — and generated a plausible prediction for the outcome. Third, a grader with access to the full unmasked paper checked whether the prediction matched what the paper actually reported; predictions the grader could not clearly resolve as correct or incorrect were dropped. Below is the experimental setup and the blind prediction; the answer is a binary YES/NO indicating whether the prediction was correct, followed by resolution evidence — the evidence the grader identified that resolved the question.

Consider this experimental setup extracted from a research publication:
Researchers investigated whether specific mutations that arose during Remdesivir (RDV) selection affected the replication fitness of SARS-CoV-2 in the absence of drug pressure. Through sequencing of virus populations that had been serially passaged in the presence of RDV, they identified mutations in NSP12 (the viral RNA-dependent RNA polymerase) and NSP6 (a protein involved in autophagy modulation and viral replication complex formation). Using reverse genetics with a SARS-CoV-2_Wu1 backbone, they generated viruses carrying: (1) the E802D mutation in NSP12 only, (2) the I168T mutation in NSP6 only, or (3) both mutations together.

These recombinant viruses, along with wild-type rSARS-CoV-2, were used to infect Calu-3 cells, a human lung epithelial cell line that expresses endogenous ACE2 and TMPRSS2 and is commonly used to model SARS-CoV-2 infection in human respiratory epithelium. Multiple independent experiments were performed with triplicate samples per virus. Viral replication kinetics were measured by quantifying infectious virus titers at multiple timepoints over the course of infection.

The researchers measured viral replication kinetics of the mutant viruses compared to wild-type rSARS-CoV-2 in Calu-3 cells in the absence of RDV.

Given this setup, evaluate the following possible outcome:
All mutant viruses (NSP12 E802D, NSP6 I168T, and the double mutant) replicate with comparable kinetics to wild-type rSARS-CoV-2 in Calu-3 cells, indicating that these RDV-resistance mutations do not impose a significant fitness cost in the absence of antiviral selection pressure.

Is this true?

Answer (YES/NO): YES